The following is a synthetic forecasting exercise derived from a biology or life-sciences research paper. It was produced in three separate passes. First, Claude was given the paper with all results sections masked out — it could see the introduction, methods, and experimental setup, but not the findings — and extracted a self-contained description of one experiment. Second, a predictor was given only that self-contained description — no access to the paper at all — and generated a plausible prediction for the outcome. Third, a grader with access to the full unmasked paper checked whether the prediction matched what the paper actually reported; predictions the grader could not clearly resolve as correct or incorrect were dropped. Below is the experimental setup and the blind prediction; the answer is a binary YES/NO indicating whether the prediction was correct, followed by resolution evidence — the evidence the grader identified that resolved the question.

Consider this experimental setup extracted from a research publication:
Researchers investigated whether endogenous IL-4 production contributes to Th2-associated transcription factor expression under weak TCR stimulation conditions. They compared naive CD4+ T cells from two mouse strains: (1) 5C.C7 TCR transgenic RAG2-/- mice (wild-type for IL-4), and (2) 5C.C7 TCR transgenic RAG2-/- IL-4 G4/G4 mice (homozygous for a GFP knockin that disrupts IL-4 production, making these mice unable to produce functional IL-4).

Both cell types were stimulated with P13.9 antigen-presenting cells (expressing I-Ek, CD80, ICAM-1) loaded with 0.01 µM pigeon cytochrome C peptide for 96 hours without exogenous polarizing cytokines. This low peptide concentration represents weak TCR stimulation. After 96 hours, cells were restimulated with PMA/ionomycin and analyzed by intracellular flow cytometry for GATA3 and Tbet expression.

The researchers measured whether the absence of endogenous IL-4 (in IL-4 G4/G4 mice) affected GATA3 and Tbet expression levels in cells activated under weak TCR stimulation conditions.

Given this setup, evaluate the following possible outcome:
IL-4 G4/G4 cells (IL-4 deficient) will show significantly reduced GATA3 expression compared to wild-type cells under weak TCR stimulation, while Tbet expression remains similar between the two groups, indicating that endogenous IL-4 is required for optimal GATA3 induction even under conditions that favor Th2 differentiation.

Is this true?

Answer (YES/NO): YES